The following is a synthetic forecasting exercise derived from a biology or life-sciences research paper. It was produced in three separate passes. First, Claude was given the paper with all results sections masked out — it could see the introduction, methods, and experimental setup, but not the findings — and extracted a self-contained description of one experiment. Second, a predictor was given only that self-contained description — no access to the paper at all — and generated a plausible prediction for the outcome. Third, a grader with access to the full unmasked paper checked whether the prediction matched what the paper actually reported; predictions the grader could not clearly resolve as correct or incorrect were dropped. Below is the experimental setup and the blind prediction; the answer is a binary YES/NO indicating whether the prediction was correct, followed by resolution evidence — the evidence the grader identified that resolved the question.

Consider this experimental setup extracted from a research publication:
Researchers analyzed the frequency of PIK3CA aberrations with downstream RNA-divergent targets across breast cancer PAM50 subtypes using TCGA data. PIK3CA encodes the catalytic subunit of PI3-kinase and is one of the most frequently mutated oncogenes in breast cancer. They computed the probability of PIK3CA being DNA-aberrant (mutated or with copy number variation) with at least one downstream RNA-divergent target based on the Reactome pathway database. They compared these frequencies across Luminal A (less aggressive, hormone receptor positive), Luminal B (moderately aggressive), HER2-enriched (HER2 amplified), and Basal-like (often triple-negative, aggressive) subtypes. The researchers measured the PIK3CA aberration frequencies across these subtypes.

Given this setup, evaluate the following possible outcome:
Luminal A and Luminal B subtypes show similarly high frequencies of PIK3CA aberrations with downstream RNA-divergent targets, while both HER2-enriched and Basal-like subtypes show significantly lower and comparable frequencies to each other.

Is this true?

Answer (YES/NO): NO